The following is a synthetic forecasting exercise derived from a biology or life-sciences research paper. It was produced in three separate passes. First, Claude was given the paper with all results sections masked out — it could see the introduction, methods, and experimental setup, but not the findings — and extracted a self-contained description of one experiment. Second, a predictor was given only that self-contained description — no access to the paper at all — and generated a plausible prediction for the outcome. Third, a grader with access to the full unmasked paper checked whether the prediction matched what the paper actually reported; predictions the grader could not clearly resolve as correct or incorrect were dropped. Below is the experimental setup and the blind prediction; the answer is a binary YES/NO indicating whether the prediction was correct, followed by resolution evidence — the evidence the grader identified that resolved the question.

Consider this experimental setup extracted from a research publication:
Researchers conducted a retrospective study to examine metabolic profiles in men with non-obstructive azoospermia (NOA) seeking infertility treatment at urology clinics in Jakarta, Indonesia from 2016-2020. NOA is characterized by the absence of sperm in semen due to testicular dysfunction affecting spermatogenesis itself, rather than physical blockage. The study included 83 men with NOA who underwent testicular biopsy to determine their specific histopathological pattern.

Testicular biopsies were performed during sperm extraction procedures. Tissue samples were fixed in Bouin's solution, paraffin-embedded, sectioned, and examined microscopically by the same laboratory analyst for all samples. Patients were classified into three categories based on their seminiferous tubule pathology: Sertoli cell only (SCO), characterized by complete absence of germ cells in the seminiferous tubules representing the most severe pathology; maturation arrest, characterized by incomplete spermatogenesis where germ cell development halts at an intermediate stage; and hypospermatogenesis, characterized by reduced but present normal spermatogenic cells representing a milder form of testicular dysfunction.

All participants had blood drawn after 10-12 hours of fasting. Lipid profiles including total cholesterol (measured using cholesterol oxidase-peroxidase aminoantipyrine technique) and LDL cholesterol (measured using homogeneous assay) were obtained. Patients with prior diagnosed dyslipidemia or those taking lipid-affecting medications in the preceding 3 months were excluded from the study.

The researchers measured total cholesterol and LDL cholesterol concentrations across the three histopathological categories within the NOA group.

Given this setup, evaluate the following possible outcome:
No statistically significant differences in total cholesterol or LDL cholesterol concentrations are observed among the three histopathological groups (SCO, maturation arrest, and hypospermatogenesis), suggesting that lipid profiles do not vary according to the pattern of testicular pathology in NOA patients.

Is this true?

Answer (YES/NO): NO